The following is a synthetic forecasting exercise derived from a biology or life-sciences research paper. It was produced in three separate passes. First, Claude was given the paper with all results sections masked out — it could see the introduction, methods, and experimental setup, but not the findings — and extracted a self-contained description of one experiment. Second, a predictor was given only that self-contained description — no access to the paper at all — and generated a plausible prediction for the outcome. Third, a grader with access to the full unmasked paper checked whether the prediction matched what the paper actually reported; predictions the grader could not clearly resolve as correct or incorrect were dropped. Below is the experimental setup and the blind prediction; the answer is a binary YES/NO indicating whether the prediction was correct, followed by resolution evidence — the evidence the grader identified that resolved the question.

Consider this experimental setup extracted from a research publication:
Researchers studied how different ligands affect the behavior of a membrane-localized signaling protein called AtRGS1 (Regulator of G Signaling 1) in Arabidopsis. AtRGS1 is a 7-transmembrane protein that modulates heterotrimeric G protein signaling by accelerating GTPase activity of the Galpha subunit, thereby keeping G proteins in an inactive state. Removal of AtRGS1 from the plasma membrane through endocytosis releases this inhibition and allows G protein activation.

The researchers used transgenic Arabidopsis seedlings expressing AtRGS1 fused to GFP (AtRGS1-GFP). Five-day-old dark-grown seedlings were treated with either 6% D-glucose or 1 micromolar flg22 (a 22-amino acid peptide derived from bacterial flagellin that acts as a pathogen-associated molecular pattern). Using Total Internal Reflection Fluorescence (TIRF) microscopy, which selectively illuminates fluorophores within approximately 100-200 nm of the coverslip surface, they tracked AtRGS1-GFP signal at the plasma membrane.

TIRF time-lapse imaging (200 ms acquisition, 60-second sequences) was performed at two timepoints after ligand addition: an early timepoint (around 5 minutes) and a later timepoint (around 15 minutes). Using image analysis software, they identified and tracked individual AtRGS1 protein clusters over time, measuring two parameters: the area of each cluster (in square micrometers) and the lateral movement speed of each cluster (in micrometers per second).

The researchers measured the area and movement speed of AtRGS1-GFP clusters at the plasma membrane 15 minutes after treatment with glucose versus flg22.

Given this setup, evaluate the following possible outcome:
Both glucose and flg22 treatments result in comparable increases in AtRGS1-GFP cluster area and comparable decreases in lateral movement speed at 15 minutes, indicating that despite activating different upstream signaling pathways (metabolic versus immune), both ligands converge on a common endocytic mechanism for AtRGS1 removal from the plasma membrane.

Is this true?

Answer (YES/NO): NO